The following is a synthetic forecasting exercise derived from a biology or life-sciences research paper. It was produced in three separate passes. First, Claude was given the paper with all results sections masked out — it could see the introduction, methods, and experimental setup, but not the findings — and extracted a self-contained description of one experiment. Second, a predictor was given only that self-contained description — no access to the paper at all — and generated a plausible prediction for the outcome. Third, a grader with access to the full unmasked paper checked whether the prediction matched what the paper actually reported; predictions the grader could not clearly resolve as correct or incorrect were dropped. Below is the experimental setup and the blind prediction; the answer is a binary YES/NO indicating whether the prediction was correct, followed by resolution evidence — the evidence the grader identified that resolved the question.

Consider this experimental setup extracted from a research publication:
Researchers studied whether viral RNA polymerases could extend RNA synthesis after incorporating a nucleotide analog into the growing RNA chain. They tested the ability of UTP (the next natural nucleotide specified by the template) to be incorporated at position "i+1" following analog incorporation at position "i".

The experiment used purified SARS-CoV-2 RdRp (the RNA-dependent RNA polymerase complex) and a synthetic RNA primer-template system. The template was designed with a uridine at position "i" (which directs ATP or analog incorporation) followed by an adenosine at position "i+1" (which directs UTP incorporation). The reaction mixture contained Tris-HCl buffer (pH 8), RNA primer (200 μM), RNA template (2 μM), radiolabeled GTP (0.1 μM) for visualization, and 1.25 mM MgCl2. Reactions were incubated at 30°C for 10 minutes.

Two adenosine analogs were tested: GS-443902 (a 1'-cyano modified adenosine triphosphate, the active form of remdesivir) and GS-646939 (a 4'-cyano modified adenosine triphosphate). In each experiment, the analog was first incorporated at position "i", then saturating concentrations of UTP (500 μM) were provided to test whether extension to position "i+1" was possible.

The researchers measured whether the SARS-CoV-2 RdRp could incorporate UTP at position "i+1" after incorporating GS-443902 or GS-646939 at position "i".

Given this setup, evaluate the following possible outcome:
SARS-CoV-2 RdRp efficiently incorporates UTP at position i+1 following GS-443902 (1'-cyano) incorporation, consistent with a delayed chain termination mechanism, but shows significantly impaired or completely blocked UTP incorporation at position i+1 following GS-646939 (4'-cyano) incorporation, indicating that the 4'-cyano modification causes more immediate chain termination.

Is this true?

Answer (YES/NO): YES